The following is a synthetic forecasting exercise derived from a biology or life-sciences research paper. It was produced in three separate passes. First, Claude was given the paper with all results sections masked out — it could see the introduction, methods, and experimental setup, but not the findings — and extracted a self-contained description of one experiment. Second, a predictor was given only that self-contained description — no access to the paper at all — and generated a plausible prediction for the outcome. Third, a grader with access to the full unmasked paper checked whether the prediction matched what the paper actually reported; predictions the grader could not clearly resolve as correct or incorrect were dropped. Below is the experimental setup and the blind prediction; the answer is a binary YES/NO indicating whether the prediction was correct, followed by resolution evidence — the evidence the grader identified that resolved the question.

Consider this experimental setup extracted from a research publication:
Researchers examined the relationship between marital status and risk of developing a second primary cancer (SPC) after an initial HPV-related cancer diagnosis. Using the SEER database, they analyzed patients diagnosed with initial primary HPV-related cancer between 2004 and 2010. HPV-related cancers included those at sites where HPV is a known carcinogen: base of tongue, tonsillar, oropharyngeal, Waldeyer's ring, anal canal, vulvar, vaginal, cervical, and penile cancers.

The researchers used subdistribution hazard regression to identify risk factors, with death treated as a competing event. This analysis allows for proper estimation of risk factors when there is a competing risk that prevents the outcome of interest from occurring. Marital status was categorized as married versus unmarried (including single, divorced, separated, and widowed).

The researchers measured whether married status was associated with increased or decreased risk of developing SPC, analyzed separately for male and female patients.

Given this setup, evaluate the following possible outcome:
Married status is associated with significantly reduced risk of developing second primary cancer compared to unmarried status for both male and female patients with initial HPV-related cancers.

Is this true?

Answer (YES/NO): NO